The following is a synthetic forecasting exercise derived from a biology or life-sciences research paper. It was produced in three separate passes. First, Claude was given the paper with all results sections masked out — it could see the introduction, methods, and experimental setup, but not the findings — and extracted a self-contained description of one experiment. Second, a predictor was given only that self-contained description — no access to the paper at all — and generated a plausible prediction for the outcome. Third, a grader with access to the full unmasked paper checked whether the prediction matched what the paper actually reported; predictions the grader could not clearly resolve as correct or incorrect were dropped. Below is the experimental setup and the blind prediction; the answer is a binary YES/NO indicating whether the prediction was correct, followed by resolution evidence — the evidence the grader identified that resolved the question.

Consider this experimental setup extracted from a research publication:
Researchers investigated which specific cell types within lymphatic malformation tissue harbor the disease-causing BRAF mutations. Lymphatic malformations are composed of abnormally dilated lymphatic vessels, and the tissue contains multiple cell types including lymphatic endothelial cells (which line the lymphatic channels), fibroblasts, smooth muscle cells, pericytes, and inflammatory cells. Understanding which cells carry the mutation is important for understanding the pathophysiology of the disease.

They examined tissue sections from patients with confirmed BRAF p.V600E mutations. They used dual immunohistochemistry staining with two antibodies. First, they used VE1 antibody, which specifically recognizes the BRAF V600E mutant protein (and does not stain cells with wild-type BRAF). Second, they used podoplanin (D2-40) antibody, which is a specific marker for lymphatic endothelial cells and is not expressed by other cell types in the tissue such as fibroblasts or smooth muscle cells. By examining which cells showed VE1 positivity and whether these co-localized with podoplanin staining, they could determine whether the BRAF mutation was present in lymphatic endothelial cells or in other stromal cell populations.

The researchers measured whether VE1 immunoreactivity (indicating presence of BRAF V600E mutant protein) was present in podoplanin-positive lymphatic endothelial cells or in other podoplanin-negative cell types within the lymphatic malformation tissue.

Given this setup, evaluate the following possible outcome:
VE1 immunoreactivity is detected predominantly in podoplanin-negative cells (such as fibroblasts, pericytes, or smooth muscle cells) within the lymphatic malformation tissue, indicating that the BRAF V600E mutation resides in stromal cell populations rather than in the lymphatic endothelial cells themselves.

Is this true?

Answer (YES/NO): NO